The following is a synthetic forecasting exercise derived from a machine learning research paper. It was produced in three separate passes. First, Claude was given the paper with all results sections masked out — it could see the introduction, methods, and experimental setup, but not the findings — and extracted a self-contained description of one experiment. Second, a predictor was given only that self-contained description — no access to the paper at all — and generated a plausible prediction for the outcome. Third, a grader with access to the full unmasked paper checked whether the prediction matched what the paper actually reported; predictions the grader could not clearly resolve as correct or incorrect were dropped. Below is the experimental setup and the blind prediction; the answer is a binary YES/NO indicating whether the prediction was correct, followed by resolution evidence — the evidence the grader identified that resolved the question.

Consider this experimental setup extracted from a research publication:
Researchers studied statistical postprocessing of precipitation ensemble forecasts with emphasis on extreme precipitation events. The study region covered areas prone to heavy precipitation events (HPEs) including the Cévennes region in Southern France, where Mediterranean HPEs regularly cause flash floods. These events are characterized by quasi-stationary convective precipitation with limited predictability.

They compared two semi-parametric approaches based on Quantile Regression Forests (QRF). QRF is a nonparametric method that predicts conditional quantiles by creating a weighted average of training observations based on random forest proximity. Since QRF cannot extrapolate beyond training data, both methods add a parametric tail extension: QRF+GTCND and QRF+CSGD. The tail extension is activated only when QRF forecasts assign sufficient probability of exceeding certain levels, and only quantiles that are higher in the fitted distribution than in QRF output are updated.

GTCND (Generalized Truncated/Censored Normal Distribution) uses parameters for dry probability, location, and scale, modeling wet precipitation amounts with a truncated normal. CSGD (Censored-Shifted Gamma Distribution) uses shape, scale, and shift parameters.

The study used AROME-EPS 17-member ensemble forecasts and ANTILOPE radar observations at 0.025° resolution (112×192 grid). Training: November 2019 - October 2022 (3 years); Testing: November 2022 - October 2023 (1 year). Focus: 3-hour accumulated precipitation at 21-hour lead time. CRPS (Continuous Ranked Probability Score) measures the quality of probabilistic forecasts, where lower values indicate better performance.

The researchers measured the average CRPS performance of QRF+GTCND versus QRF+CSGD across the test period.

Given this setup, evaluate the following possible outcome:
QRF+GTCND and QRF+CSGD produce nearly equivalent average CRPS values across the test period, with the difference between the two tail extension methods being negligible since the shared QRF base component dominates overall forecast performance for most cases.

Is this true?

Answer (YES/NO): NO